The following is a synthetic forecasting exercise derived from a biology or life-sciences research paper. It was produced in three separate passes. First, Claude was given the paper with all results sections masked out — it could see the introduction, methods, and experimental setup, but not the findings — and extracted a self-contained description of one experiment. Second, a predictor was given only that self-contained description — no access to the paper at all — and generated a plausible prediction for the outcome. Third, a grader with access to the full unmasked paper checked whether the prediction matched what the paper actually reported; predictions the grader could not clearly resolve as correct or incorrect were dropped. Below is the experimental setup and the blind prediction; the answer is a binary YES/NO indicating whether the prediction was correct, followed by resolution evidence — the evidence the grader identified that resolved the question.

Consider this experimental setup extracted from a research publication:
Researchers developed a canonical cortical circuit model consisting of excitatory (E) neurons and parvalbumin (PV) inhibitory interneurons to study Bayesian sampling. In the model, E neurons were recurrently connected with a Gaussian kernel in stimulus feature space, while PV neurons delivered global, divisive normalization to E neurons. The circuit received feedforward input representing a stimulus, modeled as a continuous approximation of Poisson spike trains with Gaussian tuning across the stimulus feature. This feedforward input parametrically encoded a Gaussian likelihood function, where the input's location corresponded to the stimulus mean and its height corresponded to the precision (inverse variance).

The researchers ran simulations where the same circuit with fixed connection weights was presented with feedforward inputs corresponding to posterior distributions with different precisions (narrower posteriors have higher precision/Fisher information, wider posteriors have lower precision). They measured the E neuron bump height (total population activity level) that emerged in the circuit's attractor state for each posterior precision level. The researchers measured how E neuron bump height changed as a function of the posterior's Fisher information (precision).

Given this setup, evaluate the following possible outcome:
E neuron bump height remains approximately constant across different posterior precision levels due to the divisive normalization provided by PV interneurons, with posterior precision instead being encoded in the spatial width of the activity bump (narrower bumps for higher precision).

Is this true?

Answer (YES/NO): NO